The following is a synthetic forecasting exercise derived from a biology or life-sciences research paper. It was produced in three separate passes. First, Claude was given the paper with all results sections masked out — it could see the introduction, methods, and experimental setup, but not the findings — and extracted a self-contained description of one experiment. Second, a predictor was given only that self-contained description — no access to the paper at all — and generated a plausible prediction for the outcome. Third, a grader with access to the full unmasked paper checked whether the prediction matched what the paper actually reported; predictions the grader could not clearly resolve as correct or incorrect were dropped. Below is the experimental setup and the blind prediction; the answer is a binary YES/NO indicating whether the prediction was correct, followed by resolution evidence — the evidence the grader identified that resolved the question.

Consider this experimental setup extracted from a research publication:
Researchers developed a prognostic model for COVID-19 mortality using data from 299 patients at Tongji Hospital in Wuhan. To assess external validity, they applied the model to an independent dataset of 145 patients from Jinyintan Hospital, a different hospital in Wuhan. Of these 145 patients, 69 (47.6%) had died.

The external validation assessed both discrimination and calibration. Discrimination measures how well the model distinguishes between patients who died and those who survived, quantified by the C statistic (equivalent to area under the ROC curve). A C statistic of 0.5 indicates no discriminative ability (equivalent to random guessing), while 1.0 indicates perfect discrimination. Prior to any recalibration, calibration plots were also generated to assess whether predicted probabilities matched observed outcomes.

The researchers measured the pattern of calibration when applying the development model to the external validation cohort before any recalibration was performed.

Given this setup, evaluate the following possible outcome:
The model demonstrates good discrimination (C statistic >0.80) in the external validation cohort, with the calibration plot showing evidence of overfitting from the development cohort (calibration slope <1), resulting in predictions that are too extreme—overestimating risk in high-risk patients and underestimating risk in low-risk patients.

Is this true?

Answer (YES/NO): NO